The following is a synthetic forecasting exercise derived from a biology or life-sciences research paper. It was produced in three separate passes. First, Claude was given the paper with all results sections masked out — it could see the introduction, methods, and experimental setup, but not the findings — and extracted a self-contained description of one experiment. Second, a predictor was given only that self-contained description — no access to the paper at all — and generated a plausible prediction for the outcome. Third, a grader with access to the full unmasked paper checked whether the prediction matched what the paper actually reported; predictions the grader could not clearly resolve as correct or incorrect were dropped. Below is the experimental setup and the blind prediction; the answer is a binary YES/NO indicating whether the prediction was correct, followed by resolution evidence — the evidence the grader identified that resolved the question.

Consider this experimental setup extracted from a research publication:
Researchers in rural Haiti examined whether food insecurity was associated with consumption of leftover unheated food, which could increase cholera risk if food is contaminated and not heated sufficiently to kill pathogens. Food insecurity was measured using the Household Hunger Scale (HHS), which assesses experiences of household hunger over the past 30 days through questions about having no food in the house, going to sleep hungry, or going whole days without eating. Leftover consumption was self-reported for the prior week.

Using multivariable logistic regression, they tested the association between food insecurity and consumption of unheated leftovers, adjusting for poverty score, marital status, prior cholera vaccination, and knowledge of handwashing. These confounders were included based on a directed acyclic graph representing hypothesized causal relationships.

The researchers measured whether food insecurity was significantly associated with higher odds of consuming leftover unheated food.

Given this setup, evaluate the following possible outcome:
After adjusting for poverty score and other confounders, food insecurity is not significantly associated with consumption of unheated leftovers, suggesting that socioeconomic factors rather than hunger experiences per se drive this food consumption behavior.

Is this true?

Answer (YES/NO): NO